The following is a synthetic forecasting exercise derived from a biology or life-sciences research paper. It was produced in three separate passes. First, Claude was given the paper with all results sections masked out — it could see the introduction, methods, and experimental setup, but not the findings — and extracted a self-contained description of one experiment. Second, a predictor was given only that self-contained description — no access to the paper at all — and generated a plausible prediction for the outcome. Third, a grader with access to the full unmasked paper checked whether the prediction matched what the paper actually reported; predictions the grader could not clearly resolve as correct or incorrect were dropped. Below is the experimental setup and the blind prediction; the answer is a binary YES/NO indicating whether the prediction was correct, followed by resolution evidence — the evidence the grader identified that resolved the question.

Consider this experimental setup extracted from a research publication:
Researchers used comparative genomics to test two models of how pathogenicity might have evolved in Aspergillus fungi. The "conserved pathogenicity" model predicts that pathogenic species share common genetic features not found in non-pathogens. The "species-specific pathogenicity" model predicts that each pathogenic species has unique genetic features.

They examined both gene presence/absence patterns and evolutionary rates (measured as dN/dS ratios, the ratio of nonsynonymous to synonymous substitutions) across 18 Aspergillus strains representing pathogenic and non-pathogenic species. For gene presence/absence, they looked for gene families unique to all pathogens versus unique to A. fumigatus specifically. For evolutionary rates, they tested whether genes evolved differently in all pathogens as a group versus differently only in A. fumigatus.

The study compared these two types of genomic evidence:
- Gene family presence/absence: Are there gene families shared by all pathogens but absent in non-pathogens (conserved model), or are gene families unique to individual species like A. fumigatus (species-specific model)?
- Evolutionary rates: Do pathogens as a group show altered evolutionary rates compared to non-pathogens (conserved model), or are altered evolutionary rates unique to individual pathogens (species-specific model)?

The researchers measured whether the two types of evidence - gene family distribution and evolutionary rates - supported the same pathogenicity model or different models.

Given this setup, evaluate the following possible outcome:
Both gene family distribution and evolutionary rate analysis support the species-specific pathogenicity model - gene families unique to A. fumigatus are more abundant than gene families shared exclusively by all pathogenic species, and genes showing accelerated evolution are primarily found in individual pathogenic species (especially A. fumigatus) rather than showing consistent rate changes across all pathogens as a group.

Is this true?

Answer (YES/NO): NO